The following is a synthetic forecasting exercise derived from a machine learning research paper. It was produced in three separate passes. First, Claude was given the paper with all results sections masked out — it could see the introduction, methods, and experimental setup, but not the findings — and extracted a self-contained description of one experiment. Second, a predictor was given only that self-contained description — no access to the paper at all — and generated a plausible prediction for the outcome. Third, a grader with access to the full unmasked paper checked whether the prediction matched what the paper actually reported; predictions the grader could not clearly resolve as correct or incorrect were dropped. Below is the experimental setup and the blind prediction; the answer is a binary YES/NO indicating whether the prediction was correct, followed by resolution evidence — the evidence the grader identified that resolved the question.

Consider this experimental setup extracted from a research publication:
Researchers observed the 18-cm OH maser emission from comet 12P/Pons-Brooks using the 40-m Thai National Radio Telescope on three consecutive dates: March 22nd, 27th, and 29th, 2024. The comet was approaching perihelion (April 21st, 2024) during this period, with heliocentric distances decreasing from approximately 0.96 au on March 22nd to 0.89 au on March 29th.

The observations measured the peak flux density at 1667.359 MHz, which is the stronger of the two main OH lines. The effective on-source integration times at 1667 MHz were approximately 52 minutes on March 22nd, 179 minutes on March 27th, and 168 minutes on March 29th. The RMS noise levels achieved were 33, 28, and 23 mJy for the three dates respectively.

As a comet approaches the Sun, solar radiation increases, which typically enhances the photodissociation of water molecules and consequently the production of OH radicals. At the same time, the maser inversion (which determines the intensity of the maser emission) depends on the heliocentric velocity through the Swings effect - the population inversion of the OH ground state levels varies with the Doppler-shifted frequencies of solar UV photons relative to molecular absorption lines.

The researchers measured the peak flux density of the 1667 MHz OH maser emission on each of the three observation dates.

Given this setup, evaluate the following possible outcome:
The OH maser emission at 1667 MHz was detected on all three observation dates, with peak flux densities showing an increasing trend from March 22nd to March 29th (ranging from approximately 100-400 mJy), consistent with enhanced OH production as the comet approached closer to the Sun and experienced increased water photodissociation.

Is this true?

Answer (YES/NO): NO